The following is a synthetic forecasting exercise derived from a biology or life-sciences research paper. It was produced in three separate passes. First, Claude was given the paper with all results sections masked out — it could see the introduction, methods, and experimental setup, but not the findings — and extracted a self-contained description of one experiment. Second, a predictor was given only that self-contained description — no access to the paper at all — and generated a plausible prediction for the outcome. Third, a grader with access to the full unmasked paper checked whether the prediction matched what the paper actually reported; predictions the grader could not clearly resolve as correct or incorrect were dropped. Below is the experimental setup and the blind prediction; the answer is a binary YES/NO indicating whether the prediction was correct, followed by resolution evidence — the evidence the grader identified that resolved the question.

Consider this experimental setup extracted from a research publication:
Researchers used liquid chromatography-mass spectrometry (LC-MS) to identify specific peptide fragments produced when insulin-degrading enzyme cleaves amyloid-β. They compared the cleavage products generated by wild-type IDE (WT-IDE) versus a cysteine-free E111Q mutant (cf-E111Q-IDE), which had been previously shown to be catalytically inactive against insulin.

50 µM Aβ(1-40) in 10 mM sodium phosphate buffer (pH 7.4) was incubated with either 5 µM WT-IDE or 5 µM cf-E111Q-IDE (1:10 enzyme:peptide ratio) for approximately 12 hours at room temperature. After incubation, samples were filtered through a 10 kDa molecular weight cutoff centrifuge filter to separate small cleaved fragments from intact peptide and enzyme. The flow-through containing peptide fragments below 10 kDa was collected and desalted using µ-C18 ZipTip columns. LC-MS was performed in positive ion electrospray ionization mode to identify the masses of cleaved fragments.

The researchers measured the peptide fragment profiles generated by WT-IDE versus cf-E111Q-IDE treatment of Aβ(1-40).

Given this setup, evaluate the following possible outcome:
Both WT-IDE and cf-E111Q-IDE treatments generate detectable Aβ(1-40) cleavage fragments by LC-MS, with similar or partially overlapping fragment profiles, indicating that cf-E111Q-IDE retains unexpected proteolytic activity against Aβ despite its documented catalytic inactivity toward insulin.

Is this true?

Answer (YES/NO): YES